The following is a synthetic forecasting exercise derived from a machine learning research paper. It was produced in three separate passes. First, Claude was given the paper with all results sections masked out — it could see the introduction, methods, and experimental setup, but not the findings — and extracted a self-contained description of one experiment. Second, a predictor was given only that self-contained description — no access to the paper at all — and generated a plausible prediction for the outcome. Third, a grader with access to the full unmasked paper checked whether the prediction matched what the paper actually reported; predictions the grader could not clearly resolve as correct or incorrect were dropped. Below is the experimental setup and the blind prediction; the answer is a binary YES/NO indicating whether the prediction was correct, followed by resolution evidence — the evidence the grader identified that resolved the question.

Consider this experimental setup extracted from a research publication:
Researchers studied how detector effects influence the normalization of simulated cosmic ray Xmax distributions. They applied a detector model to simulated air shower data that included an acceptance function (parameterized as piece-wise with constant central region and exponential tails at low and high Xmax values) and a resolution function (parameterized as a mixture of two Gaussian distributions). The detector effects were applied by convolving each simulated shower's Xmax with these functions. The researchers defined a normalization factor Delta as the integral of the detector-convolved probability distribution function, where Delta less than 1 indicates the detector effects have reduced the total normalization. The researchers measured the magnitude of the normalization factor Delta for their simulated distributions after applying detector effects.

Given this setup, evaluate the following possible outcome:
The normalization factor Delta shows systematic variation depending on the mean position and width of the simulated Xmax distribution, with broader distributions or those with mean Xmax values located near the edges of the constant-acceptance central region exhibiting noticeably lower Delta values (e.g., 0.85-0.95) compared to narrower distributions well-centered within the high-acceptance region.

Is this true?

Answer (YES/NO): NO